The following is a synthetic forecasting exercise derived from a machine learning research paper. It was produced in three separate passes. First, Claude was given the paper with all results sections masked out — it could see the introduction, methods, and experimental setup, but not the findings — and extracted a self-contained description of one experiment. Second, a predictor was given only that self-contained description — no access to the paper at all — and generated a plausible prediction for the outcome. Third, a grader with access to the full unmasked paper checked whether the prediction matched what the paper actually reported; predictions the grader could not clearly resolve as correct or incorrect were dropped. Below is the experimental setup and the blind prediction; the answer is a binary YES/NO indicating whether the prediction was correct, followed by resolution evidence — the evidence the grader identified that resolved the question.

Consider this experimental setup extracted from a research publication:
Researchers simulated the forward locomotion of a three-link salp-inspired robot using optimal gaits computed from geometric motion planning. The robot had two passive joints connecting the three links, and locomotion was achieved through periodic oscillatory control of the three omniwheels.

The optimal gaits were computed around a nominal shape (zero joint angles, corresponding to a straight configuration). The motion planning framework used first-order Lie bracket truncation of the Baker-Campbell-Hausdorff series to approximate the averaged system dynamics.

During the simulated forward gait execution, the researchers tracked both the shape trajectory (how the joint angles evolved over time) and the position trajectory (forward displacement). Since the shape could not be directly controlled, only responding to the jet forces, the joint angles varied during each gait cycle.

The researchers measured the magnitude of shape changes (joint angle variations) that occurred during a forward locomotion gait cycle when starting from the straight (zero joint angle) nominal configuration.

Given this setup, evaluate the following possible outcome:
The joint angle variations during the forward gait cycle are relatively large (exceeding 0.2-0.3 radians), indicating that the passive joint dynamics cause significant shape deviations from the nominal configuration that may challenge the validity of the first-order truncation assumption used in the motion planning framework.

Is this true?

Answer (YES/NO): NO